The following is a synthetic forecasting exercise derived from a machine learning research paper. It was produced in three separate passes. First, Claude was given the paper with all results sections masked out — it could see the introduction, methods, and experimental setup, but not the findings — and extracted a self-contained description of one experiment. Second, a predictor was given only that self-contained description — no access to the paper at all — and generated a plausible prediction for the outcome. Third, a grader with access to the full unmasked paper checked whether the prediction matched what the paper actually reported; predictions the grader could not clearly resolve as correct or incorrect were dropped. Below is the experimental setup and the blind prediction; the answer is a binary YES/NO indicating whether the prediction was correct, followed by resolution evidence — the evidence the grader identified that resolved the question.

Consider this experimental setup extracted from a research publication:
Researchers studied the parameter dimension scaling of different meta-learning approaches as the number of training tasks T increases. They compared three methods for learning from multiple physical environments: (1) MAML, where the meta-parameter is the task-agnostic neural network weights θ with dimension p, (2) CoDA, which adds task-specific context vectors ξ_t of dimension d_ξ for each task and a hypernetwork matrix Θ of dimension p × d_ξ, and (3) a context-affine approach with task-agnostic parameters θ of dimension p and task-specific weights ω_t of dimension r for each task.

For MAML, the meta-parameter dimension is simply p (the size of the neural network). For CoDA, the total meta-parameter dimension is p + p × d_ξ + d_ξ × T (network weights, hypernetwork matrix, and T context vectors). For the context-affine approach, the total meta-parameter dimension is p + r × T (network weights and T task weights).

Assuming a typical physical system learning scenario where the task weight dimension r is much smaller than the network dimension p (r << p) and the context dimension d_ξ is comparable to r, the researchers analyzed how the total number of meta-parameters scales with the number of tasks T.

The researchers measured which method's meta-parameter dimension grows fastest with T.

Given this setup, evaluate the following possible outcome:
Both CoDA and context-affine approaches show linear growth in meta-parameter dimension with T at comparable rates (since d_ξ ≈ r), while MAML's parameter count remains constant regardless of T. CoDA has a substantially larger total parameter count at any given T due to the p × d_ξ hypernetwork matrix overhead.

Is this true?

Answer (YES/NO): YES